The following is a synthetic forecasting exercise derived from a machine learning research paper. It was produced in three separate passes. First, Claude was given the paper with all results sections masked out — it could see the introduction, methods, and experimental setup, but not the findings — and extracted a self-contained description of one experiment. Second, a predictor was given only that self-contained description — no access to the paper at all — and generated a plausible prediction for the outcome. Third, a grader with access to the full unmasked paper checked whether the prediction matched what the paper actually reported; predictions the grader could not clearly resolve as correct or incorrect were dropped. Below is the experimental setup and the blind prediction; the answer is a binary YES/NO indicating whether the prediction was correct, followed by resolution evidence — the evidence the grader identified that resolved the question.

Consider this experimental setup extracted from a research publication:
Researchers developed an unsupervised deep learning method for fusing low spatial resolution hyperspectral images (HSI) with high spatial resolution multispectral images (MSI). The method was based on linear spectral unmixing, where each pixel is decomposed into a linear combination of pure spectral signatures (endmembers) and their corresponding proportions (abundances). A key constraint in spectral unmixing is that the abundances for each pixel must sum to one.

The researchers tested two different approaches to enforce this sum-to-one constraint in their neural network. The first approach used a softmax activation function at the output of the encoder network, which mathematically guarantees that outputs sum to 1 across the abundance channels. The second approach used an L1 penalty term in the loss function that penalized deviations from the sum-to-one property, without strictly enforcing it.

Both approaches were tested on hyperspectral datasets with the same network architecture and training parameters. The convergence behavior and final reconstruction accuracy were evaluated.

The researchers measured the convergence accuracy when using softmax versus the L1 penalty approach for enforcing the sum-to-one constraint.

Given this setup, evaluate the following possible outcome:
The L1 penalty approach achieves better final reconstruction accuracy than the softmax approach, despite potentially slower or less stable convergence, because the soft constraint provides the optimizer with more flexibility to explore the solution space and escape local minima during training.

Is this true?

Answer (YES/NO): NO